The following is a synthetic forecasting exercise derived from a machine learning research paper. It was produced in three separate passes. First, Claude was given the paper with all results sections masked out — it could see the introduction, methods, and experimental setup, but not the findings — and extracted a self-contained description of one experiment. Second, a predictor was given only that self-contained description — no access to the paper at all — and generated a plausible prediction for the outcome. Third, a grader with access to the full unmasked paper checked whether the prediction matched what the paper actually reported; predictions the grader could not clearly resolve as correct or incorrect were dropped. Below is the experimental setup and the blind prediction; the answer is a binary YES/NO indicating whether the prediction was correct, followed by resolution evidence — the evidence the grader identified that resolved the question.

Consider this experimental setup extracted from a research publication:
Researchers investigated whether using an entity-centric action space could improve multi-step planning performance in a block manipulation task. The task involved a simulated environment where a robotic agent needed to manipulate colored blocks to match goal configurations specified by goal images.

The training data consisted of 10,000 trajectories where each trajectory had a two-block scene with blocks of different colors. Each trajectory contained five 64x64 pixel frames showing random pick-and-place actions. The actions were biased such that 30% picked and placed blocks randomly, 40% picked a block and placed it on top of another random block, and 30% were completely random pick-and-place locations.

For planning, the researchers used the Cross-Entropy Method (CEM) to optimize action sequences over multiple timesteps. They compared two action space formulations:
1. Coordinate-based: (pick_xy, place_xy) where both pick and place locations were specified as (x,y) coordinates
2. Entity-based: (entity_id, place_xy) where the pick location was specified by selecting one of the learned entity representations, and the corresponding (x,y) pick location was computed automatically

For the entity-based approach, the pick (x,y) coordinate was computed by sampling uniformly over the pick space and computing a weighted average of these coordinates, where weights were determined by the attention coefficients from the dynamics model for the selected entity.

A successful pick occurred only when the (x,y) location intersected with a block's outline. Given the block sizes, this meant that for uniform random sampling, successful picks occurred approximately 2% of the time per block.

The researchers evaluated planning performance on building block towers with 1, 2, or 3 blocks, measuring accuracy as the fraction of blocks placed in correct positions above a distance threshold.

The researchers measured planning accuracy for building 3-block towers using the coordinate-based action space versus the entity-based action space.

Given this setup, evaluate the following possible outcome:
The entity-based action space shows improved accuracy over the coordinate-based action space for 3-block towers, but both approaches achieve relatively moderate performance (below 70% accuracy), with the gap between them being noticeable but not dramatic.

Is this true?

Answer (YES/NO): YES